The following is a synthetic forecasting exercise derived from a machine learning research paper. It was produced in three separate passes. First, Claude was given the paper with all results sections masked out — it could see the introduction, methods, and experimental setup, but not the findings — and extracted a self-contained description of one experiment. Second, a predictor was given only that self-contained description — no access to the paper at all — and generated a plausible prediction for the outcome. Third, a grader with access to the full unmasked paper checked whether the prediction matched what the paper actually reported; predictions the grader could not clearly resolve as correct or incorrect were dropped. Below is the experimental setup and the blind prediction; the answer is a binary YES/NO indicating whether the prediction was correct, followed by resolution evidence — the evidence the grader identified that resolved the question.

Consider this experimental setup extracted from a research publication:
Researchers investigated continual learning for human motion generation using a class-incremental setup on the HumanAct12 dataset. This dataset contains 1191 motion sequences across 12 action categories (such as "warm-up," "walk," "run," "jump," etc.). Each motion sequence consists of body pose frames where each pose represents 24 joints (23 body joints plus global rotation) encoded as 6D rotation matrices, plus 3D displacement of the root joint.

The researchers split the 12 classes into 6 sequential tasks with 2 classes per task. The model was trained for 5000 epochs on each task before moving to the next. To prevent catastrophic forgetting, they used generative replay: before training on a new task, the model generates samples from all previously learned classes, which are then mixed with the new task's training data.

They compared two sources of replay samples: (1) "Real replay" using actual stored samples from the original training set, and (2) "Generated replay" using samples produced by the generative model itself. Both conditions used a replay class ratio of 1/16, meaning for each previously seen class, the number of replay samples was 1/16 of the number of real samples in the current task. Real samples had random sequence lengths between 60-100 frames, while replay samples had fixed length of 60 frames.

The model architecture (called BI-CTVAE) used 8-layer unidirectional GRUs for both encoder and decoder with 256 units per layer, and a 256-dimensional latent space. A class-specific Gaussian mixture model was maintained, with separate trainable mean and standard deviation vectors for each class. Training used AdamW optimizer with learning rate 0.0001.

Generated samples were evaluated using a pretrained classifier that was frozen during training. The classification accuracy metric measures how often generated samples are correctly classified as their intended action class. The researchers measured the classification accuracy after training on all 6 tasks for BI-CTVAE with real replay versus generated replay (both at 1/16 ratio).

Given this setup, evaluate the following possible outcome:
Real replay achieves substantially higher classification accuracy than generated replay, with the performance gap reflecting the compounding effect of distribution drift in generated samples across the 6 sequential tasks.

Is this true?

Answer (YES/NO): NO